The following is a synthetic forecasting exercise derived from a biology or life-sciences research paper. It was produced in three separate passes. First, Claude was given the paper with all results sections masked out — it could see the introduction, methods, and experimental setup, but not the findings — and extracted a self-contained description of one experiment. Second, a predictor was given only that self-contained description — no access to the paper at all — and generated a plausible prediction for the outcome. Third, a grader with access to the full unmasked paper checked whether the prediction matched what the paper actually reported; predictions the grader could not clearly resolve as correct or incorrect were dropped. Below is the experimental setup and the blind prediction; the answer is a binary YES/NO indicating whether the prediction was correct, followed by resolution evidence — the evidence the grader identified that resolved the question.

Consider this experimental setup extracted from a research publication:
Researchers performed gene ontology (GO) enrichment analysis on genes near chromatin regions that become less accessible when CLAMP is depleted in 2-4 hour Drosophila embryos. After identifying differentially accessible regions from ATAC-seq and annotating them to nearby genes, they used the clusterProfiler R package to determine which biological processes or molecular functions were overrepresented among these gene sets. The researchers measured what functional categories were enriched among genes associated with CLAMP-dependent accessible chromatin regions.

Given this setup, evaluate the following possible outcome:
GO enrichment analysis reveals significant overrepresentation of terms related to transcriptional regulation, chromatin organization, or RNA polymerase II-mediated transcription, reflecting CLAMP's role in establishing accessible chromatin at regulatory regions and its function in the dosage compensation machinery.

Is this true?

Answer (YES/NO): YES